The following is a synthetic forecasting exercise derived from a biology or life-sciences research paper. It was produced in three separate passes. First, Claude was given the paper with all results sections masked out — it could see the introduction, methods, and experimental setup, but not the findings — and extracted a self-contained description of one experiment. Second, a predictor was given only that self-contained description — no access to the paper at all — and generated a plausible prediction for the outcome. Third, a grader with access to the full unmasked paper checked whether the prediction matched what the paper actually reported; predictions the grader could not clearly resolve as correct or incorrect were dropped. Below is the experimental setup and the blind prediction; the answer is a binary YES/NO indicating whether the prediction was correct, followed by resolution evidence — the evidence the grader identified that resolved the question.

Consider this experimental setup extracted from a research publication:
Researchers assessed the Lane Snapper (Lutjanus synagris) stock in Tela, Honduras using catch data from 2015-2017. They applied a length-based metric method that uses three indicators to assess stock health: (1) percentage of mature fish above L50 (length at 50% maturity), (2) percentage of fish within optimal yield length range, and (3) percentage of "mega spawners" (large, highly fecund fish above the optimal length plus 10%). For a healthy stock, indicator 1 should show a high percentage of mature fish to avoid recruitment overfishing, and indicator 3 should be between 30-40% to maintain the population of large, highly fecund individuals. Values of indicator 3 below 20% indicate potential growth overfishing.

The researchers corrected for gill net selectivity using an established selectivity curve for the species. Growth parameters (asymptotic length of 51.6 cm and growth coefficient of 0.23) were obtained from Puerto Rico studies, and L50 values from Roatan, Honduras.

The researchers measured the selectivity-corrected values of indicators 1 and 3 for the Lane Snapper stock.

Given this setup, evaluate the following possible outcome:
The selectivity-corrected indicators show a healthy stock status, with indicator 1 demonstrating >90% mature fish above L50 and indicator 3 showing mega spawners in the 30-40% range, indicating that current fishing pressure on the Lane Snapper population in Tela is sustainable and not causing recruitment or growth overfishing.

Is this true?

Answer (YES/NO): NO